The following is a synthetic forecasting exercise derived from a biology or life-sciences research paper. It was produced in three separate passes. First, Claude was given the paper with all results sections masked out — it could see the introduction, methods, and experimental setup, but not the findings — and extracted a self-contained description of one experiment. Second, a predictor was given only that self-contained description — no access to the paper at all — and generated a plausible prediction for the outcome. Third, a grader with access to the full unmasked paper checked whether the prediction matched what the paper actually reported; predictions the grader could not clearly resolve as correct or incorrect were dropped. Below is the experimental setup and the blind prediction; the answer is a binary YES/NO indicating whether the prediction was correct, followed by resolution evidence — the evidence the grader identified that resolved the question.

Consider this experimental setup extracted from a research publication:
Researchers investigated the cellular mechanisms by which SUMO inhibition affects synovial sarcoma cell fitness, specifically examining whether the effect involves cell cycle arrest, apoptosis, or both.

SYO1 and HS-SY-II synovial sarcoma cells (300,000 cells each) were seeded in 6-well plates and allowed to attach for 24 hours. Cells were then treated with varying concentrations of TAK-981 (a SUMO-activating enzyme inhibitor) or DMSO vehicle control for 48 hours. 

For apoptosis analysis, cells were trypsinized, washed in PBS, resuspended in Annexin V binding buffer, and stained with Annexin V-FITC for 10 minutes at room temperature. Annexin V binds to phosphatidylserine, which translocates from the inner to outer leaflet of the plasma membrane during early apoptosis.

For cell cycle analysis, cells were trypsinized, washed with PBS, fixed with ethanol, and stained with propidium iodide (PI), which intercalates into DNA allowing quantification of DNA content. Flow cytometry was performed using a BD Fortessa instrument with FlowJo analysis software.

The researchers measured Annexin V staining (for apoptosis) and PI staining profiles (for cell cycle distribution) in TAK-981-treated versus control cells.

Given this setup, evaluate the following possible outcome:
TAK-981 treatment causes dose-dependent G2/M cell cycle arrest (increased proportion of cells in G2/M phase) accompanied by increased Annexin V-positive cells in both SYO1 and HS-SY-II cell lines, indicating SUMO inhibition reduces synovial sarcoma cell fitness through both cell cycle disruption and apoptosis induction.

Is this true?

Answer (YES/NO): NO